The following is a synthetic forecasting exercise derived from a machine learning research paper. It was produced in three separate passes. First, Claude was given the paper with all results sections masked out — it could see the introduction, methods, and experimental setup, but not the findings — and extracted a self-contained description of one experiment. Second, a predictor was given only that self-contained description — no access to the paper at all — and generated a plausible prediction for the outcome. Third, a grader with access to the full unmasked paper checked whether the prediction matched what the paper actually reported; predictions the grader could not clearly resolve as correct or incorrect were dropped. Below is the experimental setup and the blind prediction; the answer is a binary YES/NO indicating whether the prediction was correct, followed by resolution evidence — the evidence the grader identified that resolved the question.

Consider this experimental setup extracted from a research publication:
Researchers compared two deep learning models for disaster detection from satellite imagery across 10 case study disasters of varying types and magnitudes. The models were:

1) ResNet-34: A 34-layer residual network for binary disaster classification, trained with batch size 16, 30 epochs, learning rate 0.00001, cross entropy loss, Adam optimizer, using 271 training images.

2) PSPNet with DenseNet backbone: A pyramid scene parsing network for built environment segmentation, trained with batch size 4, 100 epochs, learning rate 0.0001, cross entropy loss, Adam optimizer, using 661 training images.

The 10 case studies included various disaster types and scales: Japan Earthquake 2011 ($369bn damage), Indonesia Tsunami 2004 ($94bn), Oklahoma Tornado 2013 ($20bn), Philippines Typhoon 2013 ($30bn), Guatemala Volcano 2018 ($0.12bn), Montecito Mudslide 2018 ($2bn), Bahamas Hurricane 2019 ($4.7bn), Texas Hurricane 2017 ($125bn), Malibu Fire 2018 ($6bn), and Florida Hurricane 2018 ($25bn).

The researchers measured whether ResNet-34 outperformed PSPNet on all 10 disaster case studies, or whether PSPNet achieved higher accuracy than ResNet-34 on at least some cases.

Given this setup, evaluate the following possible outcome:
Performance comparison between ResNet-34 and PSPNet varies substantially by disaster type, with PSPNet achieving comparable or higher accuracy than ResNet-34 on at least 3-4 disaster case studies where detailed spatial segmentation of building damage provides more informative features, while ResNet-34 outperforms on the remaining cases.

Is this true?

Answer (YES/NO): YES